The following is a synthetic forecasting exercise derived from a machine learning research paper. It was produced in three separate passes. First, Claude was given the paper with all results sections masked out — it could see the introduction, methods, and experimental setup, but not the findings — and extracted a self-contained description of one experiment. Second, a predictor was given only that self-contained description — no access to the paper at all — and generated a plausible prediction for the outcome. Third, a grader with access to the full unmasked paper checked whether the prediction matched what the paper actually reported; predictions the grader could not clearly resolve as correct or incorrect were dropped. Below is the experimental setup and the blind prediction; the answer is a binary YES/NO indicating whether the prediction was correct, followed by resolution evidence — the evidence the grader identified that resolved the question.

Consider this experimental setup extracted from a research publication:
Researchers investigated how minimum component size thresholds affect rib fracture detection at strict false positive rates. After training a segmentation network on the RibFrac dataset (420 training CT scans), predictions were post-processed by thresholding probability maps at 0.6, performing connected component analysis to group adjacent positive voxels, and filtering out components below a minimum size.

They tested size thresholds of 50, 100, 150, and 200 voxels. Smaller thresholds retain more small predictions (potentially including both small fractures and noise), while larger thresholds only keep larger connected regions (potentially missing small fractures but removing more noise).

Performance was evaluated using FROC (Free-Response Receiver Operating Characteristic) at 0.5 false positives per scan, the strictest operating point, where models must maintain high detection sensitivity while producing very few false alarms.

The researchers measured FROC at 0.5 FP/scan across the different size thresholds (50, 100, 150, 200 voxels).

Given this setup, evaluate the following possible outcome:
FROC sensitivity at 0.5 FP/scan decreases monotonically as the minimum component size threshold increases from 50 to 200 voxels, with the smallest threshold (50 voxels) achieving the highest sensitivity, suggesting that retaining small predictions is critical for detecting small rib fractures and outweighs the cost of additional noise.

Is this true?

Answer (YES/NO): NO